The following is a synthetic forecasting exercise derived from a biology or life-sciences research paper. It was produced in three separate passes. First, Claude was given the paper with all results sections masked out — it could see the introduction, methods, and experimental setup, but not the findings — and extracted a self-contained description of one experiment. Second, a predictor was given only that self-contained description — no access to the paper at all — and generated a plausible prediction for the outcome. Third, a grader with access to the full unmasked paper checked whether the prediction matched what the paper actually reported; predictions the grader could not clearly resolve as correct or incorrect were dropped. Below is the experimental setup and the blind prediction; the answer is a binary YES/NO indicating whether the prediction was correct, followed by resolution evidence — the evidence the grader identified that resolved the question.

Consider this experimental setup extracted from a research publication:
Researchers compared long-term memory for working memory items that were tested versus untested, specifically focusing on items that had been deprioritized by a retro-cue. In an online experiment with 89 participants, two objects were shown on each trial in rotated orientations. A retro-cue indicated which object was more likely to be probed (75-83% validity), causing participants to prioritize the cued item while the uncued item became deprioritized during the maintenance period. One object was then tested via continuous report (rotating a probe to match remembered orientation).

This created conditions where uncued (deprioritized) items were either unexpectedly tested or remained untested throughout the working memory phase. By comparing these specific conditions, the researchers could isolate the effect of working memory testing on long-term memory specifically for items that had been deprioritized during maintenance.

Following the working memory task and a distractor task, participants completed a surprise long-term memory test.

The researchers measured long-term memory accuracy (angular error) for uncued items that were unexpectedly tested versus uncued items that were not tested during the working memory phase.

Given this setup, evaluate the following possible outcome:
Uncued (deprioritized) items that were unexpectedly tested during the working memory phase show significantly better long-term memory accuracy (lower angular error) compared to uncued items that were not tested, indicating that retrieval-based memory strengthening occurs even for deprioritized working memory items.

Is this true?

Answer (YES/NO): YES